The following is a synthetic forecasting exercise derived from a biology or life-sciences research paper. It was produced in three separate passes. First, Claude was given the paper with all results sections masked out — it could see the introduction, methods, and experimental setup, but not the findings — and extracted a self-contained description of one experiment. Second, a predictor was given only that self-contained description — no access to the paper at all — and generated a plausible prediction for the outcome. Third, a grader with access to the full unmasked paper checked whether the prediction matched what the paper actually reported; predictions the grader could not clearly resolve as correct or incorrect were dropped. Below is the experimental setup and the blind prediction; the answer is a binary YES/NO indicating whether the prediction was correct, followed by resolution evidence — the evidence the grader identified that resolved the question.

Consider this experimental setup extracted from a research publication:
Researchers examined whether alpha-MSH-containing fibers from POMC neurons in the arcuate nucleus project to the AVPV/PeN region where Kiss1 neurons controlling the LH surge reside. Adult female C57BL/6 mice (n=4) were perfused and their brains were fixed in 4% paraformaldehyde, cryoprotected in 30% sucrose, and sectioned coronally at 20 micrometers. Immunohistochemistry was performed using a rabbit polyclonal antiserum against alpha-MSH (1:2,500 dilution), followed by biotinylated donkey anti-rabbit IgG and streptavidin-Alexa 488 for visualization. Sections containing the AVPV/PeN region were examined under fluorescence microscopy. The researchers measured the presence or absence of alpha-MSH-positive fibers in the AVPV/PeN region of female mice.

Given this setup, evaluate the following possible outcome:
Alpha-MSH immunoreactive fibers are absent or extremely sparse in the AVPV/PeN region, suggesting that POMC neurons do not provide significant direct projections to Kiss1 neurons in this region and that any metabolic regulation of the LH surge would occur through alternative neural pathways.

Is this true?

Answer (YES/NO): NO